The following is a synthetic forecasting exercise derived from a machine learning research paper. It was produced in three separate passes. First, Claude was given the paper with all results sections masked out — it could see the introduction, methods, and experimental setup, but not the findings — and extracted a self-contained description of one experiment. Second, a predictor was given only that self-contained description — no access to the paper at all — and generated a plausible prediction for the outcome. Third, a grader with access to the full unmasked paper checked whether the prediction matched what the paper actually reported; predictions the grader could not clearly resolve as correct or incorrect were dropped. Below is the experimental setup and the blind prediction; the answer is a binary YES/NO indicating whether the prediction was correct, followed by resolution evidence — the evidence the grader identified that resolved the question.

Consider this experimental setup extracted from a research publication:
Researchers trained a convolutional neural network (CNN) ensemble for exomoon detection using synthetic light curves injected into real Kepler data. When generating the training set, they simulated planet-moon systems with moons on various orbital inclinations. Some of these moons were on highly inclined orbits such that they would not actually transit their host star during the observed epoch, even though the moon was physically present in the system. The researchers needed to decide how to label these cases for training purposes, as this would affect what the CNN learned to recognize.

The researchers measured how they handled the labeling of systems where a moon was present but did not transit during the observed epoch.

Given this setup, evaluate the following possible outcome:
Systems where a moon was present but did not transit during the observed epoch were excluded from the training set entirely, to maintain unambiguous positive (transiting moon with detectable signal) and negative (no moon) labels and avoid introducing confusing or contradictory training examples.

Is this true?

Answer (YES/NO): NO